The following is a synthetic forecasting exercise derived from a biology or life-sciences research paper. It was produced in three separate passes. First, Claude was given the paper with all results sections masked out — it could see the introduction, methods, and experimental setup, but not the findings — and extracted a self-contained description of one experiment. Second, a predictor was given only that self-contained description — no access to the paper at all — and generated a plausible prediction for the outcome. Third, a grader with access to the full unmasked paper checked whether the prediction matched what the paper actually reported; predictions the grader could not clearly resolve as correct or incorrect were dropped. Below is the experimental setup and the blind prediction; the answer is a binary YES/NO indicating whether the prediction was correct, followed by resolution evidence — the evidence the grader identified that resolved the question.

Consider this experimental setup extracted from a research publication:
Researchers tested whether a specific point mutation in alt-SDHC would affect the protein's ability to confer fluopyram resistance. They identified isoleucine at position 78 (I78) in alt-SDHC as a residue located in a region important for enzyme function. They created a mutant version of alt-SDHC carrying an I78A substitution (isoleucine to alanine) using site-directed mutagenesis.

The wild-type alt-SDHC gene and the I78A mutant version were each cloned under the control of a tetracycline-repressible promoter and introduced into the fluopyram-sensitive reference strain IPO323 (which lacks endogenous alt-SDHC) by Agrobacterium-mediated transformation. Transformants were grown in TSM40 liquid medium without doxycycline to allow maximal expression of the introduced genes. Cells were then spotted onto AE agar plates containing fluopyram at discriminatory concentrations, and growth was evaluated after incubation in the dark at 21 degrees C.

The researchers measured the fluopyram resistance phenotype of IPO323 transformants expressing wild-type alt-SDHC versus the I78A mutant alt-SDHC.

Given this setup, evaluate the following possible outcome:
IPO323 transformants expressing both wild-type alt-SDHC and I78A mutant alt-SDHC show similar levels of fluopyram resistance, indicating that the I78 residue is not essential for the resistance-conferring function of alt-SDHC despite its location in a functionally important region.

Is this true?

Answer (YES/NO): NO